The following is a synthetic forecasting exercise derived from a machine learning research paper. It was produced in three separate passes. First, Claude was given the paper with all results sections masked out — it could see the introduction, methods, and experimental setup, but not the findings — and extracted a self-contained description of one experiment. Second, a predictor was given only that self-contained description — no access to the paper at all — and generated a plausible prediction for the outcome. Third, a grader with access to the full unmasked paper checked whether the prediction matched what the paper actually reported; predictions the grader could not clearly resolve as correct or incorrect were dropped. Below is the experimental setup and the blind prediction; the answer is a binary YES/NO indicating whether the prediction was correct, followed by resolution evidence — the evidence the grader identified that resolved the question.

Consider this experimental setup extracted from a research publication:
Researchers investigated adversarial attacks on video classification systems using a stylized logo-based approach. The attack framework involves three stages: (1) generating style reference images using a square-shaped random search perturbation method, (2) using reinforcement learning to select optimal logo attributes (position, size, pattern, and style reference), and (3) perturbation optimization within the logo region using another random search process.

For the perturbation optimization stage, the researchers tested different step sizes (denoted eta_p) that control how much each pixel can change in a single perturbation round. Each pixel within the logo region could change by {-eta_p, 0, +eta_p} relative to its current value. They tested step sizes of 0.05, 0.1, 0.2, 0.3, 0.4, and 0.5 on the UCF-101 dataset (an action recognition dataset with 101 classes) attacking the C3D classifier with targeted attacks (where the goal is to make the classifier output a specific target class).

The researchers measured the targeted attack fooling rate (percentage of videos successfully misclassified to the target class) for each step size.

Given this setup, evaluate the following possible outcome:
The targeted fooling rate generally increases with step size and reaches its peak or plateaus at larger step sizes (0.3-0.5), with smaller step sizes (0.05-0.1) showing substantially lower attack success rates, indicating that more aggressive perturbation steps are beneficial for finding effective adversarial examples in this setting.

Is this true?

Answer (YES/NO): NO